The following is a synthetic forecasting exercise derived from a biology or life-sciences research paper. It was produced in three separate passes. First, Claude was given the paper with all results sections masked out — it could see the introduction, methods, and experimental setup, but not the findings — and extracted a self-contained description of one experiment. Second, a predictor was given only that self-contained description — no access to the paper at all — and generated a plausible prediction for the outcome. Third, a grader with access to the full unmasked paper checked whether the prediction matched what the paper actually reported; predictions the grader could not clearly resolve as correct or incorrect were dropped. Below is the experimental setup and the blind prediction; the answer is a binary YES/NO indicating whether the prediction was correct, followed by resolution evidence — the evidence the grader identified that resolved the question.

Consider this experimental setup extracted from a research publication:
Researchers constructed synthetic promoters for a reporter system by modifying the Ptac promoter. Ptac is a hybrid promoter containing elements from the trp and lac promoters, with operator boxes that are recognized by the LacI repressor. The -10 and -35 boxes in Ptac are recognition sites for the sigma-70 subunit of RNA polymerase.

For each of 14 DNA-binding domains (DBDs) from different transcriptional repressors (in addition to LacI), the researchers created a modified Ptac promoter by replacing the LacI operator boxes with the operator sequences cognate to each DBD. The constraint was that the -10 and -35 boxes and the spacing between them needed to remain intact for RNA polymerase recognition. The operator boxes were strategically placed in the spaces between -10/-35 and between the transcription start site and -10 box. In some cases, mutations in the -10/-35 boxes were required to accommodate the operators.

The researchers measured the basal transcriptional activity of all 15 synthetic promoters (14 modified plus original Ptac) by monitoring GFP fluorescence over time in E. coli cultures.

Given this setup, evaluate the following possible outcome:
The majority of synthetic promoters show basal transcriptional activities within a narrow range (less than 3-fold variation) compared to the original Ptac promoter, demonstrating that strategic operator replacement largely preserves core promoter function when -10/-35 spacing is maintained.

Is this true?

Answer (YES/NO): NO